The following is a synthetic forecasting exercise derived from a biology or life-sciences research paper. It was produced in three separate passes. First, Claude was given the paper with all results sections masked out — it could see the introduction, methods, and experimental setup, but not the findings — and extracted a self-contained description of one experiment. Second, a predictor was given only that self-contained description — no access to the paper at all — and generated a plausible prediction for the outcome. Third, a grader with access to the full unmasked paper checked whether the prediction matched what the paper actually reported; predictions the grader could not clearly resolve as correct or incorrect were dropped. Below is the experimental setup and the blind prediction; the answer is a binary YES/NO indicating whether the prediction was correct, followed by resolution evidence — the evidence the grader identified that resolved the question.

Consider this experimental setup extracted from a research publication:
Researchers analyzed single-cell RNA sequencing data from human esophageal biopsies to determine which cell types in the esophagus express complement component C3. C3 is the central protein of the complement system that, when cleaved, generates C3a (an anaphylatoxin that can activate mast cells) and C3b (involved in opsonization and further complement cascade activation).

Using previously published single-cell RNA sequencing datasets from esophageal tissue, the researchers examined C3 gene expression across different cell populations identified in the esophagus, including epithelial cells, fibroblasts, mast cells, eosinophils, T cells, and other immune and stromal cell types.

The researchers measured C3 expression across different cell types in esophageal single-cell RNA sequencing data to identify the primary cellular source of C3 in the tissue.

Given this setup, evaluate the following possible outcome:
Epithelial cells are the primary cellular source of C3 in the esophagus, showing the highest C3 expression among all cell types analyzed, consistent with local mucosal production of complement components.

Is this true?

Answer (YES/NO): NO